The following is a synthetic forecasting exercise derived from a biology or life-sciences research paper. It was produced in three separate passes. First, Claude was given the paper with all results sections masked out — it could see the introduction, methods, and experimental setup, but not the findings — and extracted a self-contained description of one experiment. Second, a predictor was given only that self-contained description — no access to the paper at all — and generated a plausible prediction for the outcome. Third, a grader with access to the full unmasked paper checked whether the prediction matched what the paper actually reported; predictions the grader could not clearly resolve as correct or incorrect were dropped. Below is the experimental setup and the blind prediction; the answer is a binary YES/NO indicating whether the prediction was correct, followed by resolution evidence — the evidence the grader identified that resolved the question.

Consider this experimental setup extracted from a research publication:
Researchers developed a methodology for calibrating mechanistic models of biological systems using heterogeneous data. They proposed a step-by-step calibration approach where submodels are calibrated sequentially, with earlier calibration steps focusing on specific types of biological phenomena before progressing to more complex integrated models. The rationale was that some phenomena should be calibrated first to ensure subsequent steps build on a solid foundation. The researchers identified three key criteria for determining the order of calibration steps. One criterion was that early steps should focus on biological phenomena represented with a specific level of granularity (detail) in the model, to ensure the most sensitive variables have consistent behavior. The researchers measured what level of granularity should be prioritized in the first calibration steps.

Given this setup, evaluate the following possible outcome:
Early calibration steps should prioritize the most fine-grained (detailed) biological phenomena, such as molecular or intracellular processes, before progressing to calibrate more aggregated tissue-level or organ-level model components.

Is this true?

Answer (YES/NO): YES